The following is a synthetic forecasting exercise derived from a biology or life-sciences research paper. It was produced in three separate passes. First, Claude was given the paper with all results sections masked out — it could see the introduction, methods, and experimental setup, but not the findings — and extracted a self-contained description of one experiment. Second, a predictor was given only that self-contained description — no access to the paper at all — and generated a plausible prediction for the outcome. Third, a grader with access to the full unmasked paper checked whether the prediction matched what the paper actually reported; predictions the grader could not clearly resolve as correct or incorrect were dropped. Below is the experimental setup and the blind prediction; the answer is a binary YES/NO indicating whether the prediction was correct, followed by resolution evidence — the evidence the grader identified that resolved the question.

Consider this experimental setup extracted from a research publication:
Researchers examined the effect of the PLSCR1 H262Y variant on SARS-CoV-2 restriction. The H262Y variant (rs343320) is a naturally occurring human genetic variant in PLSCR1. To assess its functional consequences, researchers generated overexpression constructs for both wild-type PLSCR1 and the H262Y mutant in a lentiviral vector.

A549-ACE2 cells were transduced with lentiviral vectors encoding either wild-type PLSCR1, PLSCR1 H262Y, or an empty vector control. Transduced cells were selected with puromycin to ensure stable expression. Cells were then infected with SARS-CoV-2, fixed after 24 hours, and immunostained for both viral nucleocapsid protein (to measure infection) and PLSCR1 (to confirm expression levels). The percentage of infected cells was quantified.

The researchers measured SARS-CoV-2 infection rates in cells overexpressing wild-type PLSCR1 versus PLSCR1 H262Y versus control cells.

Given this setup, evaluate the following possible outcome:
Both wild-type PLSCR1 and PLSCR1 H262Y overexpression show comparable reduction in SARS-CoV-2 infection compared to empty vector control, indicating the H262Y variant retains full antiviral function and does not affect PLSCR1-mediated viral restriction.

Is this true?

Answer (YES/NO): NO